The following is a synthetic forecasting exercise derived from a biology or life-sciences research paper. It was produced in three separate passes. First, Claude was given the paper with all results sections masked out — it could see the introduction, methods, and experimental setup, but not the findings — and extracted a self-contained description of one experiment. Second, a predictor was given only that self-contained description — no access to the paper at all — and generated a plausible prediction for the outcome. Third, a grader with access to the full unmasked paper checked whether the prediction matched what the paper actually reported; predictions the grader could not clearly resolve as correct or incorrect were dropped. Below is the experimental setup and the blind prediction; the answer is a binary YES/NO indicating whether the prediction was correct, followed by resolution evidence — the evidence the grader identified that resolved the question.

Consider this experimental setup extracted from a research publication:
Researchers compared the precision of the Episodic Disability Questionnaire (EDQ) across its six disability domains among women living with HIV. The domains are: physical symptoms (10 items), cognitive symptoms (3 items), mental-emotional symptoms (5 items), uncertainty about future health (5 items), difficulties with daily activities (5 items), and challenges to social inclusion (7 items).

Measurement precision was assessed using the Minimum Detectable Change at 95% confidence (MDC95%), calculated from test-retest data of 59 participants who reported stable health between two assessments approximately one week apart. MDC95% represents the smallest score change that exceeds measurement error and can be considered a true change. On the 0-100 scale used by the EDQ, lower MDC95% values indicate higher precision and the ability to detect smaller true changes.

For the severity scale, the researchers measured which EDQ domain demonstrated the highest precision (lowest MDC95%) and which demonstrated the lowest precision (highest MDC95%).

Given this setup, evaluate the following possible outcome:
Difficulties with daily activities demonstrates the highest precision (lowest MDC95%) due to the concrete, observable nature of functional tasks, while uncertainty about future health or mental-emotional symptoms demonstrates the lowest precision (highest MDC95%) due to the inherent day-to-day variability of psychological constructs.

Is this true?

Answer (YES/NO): YES